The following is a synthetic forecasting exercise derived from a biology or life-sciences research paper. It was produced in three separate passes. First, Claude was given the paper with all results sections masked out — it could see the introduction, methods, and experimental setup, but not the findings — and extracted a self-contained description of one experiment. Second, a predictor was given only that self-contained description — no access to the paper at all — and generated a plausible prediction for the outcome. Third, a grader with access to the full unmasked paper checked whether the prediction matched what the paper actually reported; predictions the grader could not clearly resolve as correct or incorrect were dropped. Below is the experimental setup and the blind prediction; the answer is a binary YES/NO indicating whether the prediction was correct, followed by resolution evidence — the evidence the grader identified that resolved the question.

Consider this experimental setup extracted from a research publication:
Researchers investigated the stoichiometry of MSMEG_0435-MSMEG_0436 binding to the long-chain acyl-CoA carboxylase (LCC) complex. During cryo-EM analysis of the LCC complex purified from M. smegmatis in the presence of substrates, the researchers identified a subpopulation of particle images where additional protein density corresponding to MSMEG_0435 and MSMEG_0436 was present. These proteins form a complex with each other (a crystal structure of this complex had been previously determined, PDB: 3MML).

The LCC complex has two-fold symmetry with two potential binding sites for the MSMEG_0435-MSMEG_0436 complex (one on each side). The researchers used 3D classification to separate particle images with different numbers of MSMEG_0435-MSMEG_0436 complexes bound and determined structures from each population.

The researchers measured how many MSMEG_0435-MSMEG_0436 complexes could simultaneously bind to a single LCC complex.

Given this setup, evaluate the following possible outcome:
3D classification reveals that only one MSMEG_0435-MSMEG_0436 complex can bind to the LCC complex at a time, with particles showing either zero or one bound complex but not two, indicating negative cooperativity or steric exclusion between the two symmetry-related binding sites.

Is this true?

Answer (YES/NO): NO